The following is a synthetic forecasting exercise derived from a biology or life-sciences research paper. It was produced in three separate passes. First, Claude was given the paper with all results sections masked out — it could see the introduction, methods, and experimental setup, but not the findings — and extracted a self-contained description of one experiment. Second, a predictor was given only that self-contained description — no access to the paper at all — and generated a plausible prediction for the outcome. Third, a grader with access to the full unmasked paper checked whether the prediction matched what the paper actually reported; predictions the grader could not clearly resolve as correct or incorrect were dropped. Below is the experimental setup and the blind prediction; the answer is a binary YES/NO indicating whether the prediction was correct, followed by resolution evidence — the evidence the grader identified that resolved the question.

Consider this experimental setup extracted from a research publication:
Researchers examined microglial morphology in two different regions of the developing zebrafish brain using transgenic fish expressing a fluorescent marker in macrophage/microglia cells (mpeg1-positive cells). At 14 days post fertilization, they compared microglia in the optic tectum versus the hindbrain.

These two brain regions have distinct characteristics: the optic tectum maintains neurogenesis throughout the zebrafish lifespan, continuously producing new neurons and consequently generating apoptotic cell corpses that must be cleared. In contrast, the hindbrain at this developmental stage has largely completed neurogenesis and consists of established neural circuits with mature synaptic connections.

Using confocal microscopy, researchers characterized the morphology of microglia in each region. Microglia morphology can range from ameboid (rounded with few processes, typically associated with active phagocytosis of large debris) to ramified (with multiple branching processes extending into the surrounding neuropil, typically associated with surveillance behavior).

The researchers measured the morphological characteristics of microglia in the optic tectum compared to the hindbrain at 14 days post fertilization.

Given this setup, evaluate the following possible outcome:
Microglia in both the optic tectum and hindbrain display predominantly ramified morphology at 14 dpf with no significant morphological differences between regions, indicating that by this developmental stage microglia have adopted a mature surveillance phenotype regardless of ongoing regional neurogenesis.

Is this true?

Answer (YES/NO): NO